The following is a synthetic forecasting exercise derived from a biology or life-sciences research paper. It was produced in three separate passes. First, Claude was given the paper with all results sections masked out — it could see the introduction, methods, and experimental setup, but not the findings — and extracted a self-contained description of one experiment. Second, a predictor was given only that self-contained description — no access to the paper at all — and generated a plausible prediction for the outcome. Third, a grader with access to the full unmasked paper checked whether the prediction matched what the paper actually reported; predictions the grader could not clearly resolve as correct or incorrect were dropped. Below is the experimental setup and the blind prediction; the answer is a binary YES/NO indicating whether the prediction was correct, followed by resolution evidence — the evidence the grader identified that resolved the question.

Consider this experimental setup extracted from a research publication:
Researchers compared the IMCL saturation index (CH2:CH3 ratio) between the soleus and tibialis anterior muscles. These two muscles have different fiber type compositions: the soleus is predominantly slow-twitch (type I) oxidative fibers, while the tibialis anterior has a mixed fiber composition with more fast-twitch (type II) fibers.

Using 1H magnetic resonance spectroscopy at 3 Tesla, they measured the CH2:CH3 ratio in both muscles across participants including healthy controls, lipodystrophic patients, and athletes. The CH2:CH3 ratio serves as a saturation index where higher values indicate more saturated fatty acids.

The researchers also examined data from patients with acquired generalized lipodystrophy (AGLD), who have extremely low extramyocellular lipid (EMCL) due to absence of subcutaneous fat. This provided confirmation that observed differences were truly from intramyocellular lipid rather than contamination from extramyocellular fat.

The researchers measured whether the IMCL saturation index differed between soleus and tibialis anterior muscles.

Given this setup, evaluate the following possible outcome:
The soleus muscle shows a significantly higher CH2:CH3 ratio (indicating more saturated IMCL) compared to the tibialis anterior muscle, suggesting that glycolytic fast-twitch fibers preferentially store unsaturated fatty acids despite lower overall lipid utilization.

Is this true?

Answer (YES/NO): YES